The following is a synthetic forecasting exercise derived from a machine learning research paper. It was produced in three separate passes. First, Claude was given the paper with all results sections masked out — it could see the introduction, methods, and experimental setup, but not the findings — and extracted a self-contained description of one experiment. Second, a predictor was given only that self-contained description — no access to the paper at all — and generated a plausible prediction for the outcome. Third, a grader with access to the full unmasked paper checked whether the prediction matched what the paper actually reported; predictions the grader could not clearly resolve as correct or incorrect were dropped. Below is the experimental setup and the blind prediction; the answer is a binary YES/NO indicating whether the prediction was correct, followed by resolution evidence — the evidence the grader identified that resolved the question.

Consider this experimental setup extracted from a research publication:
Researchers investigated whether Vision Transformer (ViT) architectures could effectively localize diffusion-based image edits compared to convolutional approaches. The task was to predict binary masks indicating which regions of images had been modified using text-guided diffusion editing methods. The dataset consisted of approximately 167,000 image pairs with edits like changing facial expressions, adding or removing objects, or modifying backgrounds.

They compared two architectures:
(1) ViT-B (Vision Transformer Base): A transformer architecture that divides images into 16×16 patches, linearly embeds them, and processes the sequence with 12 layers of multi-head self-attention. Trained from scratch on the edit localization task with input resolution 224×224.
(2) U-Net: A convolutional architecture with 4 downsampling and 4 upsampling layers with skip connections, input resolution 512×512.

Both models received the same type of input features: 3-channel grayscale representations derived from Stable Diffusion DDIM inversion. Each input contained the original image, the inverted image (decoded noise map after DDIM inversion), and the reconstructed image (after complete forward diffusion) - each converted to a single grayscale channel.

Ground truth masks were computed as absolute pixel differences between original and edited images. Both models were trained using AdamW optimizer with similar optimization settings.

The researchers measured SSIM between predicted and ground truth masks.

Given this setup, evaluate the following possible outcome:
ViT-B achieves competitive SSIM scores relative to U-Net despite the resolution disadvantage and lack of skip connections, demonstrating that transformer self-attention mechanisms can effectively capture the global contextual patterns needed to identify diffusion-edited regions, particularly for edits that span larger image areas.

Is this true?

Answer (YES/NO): NO